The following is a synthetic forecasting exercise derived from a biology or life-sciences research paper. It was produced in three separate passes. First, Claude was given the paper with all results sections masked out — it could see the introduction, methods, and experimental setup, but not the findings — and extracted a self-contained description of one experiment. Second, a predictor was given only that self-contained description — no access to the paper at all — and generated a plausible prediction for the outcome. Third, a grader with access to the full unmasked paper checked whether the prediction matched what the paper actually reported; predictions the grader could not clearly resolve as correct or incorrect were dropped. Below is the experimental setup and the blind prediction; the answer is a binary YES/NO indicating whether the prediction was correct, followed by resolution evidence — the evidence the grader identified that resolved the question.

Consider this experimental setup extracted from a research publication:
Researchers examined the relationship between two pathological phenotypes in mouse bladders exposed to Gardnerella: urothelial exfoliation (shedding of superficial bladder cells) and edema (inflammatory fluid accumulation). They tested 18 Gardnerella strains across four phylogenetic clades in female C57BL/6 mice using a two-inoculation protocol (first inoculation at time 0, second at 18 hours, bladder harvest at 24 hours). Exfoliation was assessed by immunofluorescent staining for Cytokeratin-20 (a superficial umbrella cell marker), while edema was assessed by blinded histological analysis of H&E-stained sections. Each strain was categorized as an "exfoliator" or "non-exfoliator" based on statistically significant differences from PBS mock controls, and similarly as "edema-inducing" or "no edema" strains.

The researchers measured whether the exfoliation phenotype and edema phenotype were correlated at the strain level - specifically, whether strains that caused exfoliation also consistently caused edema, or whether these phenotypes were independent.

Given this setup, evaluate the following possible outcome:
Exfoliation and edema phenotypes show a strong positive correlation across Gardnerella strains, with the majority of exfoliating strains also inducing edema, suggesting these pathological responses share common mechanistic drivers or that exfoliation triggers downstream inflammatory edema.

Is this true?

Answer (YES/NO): NO